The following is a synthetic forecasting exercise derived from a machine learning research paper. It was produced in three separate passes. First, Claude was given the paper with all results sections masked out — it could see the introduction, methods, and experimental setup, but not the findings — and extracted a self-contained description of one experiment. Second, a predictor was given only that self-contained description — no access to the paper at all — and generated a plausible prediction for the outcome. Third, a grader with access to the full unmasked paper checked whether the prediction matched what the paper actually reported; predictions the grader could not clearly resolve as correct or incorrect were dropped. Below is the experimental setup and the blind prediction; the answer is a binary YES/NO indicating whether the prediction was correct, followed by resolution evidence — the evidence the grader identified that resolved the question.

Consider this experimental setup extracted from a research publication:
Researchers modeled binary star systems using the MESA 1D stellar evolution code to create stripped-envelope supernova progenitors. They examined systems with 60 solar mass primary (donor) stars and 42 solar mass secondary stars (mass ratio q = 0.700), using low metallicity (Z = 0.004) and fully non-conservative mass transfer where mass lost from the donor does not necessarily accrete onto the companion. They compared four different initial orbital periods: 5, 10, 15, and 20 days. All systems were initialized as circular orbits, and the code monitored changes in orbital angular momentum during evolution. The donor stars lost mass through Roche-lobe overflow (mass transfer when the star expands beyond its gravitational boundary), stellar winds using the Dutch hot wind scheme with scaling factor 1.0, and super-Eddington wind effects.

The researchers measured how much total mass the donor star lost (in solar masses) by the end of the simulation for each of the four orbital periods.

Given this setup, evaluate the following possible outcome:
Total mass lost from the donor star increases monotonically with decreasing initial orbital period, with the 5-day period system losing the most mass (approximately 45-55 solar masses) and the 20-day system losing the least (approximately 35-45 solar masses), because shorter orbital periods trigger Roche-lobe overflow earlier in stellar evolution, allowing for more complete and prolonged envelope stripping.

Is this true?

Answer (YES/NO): NO